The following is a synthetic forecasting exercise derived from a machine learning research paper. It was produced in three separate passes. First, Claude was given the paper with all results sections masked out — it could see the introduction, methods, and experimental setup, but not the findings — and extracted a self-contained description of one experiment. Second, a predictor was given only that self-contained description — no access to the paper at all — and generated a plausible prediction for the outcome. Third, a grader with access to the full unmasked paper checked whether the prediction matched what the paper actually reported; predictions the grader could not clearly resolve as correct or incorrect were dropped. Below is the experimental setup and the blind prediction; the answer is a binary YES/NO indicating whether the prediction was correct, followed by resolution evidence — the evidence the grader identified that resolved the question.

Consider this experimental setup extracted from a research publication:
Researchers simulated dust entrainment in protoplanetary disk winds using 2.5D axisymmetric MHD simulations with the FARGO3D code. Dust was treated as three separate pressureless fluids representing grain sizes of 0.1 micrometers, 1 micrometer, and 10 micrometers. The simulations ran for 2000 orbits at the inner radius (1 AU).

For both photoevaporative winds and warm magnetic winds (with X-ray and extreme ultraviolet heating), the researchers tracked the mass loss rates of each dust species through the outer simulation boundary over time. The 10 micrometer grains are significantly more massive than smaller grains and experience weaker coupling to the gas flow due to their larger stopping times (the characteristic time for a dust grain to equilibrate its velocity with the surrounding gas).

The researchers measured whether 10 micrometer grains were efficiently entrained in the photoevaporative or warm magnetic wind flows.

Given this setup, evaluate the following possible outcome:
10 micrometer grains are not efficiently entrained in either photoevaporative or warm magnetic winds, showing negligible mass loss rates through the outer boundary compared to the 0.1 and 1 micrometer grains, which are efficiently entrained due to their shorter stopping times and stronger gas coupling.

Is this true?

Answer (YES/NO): YES